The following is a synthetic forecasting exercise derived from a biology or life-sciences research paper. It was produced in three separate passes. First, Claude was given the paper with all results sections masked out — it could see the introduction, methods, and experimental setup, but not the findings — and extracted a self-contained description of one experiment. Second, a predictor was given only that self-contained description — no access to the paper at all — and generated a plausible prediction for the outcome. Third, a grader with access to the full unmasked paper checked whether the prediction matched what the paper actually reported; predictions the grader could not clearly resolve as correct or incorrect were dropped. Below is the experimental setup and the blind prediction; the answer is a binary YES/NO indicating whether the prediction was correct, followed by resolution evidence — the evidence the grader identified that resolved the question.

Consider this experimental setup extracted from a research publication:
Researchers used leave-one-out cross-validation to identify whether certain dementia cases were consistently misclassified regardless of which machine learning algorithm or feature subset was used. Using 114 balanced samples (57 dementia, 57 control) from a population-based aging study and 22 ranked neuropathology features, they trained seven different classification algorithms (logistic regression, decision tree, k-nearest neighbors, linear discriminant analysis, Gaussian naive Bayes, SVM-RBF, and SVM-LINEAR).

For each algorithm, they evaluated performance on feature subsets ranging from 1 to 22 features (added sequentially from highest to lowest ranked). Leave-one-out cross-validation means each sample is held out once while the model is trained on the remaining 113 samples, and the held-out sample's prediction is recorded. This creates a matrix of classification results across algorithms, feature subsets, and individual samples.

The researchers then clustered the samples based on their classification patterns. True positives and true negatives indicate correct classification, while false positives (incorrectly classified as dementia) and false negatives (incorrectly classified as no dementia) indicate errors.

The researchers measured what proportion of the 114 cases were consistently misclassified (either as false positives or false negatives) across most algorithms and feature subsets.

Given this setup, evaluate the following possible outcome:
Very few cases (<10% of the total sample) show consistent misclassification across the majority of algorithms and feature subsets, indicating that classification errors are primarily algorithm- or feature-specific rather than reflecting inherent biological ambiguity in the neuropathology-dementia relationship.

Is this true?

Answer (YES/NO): NO